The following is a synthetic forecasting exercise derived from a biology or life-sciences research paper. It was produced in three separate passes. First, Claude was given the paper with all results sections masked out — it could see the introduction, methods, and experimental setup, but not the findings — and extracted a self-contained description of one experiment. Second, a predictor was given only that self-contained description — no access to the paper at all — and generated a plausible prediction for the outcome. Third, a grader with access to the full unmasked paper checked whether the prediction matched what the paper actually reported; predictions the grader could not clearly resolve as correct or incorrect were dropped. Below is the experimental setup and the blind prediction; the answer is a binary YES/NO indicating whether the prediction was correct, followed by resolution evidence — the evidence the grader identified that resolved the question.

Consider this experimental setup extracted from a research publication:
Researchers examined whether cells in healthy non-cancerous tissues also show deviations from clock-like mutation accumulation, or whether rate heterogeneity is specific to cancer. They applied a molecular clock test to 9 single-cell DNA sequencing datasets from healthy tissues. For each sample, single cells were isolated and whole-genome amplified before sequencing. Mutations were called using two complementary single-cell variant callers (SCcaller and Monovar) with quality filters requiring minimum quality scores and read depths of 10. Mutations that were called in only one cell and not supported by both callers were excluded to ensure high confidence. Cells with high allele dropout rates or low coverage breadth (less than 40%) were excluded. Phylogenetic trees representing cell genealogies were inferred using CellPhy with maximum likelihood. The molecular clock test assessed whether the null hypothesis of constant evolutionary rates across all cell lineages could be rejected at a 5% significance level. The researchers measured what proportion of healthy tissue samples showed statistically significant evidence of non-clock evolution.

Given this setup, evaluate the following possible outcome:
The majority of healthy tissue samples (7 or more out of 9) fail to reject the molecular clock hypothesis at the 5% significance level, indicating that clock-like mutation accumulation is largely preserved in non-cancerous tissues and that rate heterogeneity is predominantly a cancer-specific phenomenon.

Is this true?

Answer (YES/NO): NO